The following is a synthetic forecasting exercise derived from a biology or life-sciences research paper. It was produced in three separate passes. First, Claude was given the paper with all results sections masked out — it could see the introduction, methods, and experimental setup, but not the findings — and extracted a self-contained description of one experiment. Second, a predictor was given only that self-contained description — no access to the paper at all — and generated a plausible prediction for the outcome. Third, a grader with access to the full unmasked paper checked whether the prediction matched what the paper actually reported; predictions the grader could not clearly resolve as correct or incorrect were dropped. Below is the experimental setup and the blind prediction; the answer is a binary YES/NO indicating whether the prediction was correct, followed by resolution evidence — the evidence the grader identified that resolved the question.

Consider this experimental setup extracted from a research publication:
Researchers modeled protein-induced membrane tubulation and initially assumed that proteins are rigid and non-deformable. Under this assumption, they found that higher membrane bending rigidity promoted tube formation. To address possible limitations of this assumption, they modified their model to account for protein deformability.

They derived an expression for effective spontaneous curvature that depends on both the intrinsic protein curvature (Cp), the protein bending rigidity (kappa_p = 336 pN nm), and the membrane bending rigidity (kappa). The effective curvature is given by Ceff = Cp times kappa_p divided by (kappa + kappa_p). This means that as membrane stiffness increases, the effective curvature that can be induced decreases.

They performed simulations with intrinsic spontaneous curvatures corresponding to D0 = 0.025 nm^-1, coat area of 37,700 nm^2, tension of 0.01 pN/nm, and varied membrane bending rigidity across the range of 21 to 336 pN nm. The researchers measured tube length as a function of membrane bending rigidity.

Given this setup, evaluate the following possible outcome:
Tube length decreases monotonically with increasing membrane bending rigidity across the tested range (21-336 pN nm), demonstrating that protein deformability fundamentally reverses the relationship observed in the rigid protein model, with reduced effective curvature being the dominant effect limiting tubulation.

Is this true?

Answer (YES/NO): NO